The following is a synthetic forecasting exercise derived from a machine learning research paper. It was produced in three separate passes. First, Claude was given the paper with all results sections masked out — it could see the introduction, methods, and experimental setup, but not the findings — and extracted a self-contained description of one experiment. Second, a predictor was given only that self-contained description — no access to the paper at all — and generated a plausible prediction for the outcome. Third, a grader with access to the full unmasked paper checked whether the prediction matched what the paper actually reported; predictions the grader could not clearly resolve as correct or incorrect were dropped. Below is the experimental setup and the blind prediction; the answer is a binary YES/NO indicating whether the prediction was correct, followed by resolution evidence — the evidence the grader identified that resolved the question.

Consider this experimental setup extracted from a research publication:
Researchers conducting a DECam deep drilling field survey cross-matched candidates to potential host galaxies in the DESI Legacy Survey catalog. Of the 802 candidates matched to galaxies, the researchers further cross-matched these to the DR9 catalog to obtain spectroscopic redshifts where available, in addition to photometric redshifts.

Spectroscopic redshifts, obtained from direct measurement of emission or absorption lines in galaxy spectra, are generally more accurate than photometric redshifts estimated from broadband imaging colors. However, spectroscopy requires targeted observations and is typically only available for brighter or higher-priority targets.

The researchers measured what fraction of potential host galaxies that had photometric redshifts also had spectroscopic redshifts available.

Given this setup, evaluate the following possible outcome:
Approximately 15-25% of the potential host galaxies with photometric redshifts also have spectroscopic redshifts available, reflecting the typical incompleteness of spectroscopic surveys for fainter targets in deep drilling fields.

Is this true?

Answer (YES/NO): YES